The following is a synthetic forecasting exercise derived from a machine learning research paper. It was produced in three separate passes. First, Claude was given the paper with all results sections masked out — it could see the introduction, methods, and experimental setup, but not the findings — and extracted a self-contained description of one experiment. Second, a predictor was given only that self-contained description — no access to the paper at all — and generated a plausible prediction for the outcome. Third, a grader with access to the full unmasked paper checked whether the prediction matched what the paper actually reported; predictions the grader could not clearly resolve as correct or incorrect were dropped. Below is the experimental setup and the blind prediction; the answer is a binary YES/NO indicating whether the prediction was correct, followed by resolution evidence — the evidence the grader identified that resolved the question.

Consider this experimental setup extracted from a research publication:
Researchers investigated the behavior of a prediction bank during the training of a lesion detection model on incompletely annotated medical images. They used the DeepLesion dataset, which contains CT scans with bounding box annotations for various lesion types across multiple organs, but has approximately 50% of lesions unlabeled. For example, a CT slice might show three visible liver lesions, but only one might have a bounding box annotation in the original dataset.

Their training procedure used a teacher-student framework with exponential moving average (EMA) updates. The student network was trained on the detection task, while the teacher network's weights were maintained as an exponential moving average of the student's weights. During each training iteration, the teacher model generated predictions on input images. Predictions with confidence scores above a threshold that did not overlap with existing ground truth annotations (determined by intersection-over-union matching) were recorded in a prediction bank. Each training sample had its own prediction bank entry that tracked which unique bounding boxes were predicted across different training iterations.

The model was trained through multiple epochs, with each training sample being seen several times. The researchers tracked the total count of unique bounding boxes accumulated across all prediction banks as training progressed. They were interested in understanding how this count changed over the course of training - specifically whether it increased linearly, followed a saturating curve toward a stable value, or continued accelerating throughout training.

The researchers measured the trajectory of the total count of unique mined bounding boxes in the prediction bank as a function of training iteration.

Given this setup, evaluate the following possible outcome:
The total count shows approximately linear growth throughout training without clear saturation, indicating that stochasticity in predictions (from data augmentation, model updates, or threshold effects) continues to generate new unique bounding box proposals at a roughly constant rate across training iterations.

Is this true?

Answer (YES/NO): NO